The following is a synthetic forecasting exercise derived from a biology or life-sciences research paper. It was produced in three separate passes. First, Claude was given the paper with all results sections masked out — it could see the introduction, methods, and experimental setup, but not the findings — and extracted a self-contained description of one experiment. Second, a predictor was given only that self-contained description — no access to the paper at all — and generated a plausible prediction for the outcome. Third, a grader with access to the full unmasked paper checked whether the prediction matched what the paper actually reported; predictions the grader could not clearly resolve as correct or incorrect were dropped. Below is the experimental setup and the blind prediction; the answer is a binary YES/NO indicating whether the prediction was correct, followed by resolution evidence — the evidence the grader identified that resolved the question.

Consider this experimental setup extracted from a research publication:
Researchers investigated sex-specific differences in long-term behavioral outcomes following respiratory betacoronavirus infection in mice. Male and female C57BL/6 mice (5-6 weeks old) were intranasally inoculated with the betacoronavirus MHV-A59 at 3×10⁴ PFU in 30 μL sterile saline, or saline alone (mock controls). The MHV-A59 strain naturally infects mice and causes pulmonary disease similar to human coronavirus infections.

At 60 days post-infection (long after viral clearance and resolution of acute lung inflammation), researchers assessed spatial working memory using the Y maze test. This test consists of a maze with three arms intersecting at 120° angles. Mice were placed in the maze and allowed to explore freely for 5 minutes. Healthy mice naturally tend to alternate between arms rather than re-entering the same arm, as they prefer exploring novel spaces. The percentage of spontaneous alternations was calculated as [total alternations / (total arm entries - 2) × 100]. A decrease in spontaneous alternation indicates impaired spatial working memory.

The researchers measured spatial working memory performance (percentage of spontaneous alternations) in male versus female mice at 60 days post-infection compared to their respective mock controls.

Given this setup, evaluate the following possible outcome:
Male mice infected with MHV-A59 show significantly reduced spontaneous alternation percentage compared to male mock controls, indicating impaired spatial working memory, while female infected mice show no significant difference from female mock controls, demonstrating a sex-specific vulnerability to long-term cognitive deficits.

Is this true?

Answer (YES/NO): NO